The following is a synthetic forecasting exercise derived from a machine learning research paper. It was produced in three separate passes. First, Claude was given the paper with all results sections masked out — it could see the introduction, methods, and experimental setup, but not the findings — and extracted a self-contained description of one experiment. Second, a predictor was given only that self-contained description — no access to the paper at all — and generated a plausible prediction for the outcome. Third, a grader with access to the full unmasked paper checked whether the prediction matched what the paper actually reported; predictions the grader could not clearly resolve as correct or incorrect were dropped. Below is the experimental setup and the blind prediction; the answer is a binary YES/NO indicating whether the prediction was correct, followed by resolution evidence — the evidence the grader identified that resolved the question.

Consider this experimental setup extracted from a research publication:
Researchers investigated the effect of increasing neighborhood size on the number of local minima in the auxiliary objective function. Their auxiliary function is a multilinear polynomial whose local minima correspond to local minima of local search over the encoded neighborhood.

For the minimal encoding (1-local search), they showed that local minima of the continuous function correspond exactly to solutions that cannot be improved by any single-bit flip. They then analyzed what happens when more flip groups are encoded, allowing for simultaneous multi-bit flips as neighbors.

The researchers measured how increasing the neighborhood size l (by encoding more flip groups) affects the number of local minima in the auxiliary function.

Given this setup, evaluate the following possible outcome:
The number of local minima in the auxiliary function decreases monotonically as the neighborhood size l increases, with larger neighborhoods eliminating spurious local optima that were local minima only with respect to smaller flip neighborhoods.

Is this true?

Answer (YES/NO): YES